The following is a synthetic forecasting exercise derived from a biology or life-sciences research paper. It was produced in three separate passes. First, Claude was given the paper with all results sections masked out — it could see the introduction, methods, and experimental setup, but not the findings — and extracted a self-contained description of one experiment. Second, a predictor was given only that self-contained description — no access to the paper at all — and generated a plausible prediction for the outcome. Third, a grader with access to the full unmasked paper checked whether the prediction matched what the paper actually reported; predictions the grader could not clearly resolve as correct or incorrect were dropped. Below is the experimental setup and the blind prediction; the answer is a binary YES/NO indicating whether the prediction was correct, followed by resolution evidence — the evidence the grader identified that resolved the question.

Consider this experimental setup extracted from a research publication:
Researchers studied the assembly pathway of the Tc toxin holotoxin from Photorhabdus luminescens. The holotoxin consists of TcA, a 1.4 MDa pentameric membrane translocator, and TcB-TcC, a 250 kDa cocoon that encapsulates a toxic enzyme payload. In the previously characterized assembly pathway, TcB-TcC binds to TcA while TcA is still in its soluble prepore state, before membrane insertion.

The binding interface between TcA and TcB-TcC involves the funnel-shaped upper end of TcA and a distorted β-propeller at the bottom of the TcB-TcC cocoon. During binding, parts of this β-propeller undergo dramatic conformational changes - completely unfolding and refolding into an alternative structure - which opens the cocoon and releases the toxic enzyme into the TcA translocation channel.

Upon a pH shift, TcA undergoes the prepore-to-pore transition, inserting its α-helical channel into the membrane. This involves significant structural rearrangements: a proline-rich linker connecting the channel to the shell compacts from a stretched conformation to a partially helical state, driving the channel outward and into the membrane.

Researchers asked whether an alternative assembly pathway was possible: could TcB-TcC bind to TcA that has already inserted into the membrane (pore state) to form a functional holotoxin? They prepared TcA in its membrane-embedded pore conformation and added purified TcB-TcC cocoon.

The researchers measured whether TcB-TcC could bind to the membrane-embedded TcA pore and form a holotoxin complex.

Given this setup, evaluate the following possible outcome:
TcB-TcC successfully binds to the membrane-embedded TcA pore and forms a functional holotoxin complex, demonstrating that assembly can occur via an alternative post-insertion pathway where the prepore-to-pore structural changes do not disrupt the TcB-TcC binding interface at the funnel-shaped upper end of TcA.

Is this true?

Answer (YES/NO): YES